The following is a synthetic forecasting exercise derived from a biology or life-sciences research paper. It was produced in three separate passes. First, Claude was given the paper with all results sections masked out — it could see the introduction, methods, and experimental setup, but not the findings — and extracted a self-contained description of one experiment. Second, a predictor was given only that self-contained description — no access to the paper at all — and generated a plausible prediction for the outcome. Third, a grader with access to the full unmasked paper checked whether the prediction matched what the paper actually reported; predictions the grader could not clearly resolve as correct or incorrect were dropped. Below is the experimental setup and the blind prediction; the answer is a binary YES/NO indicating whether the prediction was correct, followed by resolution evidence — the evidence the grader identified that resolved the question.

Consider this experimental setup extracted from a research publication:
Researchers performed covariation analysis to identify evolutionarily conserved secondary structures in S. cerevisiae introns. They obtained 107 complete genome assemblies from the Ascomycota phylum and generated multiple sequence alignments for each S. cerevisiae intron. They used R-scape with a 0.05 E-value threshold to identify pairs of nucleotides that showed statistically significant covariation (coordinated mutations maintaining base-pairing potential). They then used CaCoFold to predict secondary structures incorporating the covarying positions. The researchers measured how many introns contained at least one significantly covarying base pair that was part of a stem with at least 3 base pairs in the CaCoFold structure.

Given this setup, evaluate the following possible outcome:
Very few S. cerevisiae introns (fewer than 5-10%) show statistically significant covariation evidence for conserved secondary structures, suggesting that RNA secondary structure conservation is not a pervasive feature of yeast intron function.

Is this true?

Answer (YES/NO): YES